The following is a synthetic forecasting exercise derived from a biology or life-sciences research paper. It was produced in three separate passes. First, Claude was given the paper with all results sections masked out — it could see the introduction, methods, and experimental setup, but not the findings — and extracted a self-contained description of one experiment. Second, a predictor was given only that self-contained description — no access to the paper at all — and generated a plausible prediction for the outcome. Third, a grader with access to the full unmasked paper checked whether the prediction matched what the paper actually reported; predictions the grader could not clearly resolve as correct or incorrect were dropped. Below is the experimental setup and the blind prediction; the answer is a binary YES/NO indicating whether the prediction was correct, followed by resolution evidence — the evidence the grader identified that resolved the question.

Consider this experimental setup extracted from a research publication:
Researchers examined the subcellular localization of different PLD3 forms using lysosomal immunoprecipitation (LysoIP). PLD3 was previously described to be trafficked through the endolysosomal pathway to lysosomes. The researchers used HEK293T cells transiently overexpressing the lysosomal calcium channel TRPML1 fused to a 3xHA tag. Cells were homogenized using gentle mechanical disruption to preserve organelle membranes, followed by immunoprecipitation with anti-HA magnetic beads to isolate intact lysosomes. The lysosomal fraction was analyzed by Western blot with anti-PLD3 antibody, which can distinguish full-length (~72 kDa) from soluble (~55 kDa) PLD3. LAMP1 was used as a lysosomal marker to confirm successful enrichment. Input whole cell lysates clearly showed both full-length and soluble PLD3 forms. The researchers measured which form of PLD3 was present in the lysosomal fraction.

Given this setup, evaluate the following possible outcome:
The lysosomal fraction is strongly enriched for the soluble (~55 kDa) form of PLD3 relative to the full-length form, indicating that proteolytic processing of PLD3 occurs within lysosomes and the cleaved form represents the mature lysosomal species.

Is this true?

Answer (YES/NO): NO